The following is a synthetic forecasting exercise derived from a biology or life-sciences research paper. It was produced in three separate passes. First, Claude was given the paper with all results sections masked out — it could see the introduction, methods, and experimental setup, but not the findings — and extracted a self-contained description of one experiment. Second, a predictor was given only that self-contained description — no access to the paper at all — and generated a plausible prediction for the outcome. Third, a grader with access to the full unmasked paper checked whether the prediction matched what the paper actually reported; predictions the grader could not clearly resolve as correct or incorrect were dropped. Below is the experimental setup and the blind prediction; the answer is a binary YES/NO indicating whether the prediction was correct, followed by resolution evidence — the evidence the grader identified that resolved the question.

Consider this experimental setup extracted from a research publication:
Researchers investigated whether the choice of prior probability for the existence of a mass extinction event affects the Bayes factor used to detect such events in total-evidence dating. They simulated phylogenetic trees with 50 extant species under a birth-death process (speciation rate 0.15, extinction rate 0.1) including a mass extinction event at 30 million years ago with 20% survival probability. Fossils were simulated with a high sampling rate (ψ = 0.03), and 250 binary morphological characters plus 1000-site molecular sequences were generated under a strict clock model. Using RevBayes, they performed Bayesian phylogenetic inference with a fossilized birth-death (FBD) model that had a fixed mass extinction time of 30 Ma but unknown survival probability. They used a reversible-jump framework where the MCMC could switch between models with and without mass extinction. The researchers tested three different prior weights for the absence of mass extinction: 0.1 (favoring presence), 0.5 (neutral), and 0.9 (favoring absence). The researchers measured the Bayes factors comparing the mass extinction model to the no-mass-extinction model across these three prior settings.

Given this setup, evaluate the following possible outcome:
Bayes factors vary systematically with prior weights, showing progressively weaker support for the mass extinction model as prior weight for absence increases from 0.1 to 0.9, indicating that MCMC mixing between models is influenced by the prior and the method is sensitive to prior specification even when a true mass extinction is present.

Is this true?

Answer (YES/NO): NO